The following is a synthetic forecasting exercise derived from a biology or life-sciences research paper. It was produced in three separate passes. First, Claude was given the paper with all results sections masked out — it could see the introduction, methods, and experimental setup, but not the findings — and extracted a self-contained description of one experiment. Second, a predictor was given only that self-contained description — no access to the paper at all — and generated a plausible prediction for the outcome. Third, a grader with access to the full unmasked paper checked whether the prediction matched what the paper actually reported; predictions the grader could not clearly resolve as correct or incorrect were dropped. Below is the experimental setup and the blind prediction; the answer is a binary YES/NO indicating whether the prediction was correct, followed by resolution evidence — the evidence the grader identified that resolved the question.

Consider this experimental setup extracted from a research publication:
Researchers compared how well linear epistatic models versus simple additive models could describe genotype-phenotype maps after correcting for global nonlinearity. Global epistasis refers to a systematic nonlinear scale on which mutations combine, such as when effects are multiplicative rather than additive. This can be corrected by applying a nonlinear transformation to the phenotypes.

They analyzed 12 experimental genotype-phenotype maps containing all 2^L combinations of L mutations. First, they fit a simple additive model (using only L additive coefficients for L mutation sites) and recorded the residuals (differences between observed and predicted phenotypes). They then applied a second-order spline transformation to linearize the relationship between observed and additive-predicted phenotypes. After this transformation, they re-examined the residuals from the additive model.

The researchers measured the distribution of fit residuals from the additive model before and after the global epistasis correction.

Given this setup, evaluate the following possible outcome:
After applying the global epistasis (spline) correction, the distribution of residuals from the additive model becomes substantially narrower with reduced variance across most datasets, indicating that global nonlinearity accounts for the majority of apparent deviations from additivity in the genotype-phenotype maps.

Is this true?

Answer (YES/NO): NO